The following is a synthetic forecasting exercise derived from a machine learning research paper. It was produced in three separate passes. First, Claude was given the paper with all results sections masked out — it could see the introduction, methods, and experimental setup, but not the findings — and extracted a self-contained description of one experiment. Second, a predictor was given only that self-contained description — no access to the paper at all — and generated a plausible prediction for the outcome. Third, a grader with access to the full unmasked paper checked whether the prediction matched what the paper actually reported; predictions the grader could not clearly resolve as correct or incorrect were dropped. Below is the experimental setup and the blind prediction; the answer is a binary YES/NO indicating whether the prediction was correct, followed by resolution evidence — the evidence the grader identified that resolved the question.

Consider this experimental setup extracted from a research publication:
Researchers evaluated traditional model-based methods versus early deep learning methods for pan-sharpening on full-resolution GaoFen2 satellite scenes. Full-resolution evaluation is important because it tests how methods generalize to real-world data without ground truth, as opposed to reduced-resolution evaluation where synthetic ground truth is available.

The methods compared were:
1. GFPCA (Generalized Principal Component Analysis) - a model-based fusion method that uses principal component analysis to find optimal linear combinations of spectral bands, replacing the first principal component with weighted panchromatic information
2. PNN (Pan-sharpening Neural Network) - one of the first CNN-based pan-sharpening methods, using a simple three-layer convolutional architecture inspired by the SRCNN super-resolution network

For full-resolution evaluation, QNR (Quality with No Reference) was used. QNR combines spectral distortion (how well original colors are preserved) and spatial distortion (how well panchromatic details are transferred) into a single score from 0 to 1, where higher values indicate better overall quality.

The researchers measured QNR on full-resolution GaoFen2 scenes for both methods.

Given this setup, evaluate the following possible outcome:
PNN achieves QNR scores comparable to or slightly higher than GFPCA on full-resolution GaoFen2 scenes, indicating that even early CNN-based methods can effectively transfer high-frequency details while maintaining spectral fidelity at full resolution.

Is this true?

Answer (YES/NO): YES